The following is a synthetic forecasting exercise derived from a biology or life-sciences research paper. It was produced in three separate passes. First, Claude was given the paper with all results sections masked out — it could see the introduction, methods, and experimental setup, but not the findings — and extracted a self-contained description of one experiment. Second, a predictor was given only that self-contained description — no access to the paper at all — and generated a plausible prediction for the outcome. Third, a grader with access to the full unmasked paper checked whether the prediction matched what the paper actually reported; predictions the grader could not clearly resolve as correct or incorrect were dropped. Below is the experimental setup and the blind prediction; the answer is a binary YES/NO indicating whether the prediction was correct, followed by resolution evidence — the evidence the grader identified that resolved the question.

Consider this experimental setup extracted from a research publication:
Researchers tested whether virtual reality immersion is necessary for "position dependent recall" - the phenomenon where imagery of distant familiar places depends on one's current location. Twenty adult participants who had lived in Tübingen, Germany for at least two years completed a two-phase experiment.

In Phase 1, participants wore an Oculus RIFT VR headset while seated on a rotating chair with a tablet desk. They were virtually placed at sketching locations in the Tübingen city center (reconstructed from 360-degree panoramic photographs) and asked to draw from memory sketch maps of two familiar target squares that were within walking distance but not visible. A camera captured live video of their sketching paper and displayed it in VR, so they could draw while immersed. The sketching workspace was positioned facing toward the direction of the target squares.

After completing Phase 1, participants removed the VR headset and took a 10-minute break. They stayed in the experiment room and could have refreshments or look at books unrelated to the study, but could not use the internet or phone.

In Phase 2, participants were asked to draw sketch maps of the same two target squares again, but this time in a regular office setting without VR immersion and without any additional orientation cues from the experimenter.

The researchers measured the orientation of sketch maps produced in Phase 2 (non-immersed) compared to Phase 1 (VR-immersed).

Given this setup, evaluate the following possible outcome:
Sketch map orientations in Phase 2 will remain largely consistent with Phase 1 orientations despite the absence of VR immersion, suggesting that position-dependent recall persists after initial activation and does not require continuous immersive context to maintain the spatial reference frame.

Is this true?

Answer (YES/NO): YES